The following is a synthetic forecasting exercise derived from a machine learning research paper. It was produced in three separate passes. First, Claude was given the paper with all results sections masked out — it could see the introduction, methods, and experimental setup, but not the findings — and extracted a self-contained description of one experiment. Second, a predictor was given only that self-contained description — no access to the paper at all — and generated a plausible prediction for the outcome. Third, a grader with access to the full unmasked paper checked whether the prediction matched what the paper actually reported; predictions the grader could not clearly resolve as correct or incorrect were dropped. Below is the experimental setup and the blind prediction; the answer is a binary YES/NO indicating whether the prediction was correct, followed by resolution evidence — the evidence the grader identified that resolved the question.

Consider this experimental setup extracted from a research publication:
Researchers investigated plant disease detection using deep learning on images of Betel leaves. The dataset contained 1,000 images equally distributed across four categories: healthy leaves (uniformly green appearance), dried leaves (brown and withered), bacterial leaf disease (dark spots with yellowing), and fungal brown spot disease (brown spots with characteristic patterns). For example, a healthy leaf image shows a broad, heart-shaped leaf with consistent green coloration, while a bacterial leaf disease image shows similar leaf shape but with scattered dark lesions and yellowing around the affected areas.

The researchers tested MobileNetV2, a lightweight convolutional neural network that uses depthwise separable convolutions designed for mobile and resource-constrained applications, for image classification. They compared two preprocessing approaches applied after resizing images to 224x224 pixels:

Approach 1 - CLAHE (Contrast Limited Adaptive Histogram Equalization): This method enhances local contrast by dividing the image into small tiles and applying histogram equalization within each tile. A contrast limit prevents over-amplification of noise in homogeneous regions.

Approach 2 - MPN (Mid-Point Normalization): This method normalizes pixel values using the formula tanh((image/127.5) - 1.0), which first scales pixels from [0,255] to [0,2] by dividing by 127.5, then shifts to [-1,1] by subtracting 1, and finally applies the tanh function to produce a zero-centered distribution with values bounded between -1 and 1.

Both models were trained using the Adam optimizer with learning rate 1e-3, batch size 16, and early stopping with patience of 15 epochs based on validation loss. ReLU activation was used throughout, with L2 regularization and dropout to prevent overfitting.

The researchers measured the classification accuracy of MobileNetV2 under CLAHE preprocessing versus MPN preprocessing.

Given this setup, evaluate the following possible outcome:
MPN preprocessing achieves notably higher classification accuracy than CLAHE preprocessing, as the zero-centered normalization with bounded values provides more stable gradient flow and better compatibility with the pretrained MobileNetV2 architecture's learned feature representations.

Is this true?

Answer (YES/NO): NO